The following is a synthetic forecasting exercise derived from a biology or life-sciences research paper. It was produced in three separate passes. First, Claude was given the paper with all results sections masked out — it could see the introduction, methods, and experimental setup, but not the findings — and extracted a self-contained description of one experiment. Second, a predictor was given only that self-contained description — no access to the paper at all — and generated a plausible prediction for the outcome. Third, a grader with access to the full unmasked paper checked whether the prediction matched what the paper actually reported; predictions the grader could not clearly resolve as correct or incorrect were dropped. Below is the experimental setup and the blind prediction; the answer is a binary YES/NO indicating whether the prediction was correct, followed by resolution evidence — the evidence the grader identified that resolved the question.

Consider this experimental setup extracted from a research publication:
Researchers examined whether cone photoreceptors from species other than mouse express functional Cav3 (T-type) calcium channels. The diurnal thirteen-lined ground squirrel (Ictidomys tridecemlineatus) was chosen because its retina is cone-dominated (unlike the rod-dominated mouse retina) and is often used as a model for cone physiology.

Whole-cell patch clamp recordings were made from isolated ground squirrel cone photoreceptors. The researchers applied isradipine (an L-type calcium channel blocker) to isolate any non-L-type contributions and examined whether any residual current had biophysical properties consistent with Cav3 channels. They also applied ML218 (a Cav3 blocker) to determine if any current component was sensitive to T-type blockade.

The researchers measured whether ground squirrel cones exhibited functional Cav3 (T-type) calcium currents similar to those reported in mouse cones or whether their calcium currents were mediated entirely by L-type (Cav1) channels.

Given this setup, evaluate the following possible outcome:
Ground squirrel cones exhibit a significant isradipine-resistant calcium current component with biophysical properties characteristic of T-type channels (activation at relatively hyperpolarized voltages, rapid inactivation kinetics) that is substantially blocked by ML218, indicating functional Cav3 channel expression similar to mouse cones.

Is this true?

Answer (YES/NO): NO